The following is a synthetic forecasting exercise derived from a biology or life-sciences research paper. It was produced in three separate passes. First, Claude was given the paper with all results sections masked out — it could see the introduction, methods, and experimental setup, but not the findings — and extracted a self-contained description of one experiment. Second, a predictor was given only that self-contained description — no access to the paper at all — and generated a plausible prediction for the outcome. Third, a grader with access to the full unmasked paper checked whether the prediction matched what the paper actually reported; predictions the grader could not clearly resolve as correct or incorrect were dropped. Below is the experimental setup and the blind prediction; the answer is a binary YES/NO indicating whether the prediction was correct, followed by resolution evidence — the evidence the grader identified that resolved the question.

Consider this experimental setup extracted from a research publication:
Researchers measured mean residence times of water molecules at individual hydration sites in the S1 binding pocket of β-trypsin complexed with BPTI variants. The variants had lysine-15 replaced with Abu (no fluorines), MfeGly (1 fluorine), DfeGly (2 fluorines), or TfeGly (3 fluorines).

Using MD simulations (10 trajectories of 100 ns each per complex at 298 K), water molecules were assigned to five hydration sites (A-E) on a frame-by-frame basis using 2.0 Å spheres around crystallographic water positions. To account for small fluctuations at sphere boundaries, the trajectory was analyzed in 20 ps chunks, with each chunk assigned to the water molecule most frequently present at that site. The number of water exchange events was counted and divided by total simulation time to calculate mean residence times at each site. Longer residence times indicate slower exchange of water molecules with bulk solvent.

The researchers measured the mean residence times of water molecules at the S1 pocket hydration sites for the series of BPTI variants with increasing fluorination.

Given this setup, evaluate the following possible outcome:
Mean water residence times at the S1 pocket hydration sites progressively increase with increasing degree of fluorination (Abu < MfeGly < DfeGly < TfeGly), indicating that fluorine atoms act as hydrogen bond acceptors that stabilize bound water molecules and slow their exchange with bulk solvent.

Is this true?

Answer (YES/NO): NO